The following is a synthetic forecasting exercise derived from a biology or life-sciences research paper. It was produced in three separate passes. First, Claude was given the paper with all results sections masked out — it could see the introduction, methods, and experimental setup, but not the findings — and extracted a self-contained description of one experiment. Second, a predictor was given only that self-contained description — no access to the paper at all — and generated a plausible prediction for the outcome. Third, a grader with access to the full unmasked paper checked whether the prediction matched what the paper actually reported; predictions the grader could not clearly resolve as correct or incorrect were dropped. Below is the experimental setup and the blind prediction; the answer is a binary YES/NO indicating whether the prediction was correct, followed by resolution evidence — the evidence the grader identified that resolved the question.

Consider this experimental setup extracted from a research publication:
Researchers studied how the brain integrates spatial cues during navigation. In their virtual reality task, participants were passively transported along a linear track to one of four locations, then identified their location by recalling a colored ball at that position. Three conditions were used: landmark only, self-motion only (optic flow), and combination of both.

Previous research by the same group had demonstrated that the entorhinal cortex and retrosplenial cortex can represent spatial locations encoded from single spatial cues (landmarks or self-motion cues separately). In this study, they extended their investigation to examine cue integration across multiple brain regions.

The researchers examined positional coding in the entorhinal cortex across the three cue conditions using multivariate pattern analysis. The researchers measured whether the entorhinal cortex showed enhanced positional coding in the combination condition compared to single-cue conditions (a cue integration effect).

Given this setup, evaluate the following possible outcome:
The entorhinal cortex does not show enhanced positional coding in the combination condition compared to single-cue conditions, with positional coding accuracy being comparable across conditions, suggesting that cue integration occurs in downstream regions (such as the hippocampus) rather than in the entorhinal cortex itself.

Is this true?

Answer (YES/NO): YES